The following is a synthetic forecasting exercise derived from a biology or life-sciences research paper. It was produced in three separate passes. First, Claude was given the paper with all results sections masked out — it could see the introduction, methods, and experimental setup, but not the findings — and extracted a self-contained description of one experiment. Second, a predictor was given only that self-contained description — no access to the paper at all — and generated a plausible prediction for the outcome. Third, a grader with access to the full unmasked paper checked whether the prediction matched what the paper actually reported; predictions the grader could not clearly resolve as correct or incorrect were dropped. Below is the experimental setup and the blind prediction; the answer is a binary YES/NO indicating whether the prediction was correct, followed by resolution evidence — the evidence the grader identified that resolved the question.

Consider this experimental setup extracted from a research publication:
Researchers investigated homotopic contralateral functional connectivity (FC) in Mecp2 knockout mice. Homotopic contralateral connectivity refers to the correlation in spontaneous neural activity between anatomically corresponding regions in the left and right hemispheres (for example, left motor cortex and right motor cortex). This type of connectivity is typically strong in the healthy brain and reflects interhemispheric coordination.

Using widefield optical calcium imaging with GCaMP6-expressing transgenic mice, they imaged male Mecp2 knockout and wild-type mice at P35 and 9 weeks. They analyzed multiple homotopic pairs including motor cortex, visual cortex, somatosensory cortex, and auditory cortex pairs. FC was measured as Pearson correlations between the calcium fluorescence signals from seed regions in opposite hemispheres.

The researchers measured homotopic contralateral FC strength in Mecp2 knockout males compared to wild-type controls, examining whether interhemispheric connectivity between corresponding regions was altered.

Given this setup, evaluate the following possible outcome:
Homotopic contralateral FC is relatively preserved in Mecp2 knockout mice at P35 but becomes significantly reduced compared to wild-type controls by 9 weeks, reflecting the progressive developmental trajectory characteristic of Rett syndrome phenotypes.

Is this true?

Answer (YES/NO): NO